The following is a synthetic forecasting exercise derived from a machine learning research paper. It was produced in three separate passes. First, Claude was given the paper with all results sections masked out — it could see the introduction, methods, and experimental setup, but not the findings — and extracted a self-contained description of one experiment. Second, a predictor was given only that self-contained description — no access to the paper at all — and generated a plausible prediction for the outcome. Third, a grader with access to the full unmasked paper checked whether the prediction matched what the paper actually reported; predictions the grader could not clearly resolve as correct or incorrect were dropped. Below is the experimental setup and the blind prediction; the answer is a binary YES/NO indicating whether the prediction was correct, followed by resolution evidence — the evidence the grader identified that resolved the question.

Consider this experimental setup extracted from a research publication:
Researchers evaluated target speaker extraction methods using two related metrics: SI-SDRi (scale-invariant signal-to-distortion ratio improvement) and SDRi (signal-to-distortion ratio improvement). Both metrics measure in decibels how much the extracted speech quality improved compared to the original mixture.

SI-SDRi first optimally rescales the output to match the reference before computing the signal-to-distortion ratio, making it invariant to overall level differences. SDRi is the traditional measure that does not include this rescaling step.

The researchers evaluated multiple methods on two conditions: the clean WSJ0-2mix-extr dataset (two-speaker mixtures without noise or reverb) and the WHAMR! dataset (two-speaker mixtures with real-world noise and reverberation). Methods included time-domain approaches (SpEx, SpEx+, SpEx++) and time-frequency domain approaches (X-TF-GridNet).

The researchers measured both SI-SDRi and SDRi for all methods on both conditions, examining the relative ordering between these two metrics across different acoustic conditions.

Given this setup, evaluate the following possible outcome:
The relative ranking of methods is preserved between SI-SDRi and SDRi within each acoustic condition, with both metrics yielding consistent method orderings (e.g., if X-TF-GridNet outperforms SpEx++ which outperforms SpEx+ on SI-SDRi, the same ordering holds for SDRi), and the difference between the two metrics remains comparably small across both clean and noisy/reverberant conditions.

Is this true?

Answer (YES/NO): YES